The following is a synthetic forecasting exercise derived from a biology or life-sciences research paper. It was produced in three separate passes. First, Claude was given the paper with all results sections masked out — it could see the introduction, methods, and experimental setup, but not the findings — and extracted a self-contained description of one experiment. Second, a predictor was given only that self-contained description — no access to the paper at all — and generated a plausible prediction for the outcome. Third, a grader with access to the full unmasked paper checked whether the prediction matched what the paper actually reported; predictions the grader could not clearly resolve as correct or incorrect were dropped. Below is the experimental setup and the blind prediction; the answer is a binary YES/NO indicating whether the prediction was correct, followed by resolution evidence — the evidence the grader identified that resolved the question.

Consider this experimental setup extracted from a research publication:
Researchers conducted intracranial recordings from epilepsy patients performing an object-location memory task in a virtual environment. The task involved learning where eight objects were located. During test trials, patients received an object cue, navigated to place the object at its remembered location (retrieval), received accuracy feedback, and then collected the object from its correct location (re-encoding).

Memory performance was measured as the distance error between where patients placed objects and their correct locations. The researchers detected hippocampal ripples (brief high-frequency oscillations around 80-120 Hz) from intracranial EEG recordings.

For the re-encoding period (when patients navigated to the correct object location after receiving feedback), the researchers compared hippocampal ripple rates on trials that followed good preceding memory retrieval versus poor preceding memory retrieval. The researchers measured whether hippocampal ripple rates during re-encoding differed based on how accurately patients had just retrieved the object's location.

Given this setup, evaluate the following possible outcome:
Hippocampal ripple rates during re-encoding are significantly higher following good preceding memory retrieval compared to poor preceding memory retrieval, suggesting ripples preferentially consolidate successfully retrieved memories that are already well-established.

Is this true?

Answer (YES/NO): NO